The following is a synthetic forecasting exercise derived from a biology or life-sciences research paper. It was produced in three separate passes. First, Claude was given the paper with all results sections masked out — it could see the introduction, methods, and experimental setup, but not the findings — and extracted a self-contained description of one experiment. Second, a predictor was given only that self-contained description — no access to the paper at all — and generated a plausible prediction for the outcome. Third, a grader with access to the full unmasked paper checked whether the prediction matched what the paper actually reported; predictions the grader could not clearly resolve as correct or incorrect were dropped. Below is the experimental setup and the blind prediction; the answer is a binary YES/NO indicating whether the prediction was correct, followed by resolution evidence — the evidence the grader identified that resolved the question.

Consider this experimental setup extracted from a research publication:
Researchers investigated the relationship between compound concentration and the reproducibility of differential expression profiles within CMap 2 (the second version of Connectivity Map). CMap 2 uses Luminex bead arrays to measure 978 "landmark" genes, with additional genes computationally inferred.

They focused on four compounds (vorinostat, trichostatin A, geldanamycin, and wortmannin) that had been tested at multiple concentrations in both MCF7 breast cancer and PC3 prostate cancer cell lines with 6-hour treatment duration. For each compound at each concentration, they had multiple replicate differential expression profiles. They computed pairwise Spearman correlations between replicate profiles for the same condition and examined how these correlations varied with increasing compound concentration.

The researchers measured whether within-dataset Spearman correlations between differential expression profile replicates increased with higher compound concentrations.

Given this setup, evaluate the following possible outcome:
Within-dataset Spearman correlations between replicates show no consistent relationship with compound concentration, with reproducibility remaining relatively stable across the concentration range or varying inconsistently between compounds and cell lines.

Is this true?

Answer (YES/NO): NO